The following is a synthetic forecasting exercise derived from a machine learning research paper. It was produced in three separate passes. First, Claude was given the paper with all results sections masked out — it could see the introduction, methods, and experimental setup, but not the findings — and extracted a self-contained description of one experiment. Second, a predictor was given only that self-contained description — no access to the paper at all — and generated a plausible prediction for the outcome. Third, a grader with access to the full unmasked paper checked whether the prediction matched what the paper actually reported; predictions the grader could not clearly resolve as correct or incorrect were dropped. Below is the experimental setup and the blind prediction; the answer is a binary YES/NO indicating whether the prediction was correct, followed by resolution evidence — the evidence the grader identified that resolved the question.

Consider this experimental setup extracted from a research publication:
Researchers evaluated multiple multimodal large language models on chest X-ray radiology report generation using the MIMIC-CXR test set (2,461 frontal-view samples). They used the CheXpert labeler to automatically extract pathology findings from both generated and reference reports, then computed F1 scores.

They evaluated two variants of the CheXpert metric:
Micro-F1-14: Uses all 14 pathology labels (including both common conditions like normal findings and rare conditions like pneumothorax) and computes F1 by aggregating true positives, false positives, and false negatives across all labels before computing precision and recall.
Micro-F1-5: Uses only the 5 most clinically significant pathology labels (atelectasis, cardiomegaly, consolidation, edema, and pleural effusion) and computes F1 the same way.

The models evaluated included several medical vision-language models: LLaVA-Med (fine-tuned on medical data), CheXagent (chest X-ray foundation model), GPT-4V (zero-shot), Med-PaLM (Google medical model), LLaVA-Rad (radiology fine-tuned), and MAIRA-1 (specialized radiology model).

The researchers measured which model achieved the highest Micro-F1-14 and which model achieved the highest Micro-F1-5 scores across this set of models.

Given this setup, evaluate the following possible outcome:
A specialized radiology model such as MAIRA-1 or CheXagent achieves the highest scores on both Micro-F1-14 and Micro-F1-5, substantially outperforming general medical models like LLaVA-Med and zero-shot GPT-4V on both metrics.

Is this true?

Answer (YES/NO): NO